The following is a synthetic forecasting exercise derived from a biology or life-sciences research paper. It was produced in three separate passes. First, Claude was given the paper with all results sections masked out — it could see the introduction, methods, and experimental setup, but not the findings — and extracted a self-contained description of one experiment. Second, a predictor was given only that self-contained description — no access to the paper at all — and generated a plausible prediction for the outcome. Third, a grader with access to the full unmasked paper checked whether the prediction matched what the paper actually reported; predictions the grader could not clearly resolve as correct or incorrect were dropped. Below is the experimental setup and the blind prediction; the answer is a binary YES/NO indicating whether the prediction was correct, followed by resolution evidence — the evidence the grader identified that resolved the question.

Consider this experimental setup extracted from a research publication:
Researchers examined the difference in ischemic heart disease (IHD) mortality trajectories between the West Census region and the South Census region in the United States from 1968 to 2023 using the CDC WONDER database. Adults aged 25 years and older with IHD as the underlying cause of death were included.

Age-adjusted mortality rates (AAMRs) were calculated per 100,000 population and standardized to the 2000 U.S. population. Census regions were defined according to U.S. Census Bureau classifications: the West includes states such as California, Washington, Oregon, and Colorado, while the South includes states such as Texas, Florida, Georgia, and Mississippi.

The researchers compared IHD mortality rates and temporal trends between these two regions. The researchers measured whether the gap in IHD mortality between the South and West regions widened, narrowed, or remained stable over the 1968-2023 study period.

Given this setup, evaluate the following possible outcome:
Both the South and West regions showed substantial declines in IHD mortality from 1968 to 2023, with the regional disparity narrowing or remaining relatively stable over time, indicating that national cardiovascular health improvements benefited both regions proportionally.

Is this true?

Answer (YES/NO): NO